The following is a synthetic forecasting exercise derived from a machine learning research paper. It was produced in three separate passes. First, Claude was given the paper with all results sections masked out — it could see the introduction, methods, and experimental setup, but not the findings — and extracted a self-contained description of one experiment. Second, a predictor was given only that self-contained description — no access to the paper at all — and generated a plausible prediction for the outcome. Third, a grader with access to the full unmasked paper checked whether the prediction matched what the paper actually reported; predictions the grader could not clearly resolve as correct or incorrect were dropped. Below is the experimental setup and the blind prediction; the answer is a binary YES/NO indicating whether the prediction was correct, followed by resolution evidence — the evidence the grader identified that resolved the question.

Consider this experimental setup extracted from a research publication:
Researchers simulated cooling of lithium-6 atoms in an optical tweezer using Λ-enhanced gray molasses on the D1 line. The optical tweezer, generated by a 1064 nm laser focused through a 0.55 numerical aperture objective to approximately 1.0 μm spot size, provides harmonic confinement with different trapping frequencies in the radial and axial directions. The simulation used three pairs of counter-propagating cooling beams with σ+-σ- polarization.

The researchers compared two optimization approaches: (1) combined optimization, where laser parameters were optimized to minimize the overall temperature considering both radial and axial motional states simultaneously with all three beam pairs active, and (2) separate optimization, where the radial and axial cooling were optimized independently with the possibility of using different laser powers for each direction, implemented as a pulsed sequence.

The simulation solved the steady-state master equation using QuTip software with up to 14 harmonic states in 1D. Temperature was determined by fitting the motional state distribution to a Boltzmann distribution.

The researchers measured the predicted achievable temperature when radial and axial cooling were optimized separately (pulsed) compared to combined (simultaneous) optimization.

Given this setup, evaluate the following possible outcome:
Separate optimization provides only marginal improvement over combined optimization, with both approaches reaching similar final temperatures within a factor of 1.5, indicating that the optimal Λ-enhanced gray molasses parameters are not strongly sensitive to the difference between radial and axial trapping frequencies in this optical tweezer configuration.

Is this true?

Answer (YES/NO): NO